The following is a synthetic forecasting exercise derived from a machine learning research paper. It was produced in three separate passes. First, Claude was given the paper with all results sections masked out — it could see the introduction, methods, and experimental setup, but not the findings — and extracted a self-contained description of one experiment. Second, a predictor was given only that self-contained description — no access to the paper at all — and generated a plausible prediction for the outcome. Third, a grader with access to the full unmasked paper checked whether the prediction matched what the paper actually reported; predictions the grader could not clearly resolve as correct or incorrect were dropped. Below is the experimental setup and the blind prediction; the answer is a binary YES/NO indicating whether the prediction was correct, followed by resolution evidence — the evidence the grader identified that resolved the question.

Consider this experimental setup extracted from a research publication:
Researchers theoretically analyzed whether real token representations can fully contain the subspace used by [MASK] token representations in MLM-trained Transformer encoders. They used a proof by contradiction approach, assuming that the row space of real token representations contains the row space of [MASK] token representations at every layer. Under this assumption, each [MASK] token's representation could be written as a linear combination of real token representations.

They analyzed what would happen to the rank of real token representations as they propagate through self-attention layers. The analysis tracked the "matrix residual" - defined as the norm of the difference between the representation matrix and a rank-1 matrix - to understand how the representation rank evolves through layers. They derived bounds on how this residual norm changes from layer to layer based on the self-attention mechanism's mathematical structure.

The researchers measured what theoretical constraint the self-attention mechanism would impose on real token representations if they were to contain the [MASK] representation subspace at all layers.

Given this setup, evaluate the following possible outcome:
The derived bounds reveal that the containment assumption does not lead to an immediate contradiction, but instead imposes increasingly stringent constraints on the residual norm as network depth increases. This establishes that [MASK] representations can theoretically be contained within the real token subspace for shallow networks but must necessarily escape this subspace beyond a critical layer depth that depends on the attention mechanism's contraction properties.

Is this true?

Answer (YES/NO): NO